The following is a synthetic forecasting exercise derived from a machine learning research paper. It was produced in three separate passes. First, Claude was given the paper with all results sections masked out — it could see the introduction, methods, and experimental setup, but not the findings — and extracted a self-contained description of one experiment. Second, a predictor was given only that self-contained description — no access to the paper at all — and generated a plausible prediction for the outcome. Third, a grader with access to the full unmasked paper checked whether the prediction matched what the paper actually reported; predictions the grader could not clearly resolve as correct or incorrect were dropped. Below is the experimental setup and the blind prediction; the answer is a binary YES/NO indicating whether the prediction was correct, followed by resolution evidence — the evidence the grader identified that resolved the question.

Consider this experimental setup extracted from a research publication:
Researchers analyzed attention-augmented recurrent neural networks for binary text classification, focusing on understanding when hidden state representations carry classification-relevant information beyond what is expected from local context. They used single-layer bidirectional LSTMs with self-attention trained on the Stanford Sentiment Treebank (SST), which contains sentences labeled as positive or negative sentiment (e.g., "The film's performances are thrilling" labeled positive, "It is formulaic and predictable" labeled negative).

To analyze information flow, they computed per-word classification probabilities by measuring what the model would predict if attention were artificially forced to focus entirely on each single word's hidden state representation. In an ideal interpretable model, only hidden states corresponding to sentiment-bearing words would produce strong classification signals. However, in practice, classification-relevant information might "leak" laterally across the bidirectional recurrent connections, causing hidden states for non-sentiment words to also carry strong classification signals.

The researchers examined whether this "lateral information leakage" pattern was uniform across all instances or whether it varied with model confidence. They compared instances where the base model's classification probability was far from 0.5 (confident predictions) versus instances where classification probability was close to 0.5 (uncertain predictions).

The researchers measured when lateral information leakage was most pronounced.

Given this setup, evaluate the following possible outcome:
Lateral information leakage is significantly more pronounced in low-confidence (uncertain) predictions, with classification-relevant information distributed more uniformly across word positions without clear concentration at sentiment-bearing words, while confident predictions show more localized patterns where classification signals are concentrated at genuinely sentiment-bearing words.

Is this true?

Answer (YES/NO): NO